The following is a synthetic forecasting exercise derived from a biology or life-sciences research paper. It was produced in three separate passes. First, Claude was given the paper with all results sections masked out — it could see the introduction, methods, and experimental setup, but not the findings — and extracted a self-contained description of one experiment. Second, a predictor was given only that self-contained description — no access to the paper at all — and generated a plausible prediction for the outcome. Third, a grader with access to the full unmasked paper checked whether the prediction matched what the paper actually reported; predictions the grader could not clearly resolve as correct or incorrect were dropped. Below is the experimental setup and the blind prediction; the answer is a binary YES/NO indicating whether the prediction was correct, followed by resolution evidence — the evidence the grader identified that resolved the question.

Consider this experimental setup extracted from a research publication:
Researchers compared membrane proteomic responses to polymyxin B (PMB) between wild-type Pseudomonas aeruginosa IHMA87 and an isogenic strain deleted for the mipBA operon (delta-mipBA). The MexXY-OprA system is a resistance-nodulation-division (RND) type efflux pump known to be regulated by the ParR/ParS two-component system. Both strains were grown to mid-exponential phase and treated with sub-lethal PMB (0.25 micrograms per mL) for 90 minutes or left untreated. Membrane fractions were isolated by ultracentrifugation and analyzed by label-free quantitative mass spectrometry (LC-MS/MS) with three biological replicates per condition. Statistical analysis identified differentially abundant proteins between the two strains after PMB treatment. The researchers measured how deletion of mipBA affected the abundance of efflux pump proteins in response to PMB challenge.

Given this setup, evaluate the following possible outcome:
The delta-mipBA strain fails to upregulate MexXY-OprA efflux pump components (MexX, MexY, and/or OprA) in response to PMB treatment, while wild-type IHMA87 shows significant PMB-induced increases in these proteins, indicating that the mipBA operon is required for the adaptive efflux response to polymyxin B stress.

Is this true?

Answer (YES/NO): YES